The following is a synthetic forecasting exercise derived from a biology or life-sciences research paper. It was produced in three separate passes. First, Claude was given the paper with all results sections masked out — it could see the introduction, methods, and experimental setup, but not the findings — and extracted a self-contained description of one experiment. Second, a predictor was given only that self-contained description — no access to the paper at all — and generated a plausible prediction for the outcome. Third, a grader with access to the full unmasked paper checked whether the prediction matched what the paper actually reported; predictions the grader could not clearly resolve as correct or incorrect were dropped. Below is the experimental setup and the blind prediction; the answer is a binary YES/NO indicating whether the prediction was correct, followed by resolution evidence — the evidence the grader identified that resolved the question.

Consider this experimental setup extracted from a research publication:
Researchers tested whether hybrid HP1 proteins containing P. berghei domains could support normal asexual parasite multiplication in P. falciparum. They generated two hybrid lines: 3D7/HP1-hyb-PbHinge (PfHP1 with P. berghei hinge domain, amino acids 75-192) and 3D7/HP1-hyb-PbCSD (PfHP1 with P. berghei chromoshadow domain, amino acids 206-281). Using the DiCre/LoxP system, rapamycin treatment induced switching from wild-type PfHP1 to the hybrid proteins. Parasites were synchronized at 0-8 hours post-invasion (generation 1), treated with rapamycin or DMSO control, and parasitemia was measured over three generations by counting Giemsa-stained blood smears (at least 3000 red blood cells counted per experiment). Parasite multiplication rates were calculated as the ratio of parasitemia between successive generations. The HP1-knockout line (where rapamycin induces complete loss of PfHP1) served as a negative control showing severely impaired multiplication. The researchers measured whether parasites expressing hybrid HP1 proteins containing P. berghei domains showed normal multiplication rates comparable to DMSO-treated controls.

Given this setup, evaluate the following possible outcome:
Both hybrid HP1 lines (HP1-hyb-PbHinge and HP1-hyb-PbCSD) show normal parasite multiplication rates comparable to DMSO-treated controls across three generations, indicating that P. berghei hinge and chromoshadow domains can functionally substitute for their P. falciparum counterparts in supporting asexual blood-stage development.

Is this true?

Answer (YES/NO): YES